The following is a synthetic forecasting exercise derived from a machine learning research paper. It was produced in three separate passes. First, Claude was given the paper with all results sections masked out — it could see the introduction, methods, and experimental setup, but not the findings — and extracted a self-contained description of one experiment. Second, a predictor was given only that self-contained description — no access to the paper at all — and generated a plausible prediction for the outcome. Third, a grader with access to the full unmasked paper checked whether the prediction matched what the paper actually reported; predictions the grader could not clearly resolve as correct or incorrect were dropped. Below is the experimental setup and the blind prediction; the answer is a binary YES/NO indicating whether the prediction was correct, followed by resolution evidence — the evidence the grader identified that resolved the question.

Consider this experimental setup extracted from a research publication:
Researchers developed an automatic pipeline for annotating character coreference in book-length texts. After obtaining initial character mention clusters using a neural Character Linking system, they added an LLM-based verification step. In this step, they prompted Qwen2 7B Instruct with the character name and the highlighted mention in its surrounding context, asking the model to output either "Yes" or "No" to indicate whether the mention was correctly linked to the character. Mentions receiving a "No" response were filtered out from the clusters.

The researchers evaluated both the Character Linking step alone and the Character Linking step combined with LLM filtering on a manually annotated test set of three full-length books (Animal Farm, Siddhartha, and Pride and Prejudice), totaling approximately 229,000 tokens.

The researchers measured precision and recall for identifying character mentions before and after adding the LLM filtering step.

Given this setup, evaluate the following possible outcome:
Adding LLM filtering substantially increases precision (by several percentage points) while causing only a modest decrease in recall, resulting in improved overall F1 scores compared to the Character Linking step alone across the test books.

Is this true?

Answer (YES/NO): NO